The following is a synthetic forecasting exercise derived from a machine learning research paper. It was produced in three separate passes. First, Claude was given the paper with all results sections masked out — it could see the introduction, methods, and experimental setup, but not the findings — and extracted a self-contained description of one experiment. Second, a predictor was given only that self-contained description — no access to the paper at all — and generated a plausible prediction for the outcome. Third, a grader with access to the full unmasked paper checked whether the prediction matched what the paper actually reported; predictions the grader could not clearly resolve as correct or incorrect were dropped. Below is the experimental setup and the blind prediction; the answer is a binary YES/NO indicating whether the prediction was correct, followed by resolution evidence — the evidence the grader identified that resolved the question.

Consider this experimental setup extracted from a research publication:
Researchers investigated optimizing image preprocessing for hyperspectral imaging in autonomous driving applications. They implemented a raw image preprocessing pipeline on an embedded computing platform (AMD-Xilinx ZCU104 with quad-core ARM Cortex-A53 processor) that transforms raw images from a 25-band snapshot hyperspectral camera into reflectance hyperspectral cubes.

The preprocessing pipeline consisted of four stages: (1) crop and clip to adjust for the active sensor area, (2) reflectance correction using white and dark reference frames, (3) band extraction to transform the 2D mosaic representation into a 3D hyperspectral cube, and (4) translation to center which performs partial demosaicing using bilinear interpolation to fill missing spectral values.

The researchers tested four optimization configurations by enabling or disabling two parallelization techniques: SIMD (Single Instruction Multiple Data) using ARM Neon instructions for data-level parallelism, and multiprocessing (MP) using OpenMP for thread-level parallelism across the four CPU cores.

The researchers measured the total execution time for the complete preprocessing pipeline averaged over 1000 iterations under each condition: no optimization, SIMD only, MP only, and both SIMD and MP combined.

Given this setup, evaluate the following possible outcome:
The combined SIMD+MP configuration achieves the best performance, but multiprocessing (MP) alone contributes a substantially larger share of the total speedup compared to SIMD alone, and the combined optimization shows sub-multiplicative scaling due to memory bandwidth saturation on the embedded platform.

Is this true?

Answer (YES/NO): NO